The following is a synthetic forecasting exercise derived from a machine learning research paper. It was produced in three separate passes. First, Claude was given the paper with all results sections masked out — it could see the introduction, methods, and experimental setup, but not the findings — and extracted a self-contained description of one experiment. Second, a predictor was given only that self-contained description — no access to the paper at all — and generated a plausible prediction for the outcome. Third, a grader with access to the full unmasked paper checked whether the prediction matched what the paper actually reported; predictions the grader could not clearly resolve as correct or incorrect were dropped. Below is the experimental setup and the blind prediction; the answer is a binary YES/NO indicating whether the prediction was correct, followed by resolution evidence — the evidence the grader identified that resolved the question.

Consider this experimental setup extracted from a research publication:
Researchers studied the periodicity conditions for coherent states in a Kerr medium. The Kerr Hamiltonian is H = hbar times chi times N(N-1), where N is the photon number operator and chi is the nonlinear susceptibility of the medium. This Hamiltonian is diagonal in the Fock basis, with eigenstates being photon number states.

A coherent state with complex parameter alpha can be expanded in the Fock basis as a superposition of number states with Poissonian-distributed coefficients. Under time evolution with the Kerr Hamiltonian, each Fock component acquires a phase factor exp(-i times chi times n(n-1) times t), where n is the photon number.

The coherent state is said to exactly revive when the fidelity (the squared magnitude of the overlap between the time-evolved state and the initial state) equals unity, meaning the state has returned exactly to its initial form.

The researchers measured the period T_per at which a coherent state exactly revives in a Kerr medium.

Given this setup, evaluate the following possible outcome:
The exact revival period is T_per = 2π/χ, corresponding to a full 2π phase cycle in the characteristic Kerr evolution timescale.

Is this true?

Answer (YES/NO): NO